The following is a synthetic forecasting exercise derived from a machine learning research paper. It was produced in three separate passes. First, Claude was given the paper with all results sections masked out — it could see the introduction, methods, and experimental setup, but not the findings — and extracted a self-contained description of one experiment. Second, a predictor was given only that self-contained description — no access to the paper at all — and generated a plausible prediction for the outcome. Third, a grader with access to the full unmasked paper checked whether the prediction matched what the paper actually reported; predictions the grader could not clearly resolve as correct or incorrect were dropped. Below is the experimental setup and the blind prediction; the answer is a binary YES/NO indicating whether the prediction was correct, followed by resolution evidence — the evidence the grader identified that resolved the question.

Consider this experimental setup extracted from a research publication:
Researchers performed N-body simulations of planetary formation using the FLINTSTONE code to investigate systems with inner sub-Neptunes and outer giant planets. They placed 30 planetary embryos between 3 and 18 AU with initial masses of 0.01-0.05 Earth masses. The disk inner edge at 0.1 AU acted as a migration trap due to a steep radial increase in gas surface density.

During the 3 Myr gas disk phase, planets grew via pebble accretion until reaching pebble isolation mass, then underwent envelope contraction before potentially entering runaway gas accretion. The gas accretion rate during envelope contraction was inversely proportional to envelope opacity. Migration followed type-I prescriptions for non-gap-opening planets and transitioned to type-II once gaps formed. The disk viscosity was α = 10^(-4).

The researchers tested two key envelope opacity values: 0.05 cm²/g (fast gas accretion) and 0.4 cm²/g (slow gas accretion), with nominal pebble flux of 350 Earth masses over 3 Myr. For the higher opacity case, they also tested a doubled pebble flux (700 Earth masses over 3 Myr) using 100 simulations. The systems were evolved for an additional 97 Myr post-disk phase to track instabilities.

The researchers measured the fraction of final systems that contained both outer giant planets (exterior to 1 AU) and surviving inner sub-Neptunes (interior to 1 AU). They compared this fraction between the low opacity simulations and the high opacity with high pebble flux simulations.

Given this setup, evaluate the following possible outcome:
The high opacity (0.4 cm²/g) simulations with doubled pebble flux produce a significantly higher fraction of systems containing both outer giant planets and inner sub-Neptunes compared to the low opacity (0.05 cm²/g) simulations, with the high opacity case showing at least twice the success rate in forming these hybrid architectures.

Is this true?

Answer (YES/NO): YES